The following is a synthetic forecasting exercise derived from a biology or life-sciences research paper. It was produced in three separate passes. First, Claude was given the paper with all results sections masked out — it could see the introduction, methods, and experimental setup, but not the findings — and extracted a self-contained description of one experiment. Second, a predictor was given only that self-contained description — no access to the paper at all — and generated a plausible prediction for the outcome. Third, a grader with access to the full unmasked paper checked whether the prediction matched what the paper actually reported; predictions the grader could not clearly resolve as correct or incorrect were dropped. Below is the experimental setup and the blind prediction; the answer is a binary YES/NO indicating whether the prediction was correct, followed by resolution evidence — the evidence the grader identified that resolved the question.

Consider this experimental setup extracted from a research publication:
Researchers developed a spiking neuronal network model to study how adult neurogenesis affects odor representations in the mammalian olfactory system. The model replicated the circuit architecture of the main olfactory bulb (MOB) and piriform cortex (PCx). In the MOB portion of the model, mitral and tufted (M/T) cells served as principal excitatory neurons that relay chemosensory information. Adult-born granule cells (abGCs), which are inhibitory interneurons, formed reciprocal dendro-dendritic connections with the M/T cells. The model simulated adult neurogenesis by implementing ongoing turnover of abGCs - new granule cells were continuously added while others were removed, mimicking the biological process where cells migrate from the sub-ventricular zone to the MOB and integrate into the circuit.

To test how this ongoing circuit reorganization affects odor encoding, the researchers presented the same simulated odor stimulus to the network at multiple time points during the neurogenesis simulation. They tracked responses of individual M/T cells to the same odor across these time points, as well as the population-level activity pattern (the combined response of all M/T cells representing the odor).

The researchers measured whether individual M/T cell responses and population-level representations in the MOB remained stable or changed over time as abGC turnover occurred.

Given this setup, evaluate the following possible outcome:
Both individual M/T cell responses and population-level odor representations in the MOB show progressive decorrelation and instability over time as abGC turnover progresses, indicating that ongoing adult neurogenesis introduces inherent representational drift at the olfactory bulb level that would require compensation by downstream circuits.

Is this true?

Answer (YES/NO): NO